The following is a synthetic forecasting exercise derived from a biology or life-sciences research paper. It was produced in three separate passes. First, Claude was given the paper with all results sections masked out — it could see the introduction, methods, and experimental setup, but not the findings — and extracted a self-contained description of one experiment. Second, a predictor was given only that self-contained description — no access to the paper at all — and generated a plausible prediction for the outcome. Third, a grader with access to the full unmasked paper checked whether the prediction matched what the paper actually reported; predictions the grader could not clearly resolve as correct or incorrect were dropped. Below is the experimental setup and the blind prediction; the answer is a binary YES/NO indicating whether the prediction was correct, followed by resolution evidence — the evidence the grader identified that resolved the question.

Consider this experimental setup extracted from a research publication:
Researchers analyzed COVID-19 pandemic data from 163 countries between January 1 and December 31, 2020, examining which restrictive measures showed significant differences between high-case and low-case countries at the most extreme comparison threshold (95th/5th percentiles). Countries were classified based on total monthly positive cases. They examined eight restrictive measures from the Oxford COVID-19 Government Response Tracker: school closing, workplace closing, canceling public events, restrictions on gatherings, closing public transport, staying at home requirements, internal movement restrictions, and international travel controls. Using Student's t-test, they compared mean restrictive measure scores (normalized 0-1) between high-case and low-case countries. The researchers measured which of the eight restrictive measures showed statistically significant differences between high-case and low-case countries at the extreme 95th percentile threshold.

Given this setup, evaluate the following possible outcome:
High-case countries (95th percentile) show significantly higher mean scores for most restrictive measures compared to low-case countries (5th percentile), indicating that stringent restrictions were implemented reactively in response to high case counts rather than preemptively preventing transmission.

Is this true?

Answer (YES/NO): NO